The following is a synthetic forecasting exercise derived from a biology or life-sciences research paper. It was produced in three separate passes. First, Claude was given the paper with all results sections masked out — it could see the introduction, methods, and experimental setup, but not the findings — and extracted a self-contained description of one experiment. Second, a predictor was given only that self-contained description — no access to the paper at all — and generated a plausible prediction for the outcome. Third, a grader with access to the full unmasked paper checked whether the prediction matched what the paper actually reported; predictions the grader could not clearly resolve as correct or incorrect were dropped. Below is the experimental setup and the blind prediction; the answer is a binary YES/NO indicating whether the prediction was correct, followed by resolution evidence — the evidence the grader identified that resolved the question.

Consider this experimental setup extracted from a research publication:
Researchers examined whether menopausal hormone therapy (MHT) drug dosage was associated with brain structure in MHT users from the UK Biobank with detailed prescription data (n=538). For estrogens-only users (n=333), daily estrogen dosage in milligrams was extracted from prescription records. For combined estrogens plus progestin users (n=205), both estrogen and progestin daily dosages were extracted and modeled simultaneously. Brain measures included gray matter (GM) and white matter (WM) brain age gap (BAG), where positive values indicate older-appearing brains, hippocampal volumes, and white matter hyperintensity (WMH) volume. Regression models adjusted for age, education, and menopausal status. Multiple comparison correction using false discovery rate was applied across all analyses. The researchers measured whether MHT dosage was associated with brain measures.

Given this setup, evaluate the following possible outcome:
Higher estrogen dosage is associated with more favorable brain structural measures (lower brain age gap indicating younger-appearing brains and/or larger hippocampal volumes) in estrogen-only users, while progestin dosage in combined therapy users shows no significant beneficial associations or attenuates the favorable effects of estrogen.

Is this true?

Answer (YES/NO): NO